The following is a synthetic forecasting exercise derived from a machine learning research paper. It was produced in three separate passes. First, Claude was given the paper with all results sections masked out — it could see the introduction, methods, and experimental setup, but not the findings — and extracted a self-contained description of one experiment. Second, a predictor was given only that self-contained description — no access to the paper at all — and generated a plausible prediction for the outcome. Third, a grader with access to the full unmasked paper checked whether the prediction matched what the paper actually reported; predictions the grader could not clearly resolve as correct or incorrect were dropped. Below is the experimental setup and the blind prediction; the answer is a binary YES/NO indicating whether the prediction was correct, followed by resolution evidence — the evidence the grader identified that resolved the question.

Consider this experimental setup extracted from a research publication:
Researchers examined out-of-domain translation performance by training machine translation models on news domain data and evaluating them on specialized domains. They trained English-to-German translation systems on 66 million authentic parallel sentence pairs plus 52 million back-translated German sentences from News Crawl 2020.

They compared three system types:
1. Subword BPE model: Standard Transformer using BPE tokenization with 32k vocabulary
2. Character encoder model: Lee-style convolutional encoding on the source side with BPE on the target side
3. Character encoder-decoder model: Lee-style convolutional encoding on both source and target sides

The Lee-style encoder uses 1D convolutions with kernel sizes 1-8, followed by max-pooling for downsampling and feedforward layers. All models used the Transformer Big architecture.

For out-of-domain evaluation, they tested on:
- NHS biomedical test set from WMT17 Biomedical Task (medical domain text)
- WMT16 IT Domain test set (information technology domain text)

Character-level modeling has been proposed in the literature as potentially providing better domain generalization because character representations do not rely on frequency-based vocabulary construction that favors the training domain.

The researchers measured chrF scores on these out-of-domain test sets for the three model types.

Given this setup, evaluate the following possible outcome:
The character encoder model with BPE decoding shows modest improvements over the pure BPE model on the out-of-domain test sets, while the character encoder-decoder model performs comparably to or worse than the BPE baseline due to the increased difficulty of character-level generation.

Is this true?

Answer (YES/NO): NO